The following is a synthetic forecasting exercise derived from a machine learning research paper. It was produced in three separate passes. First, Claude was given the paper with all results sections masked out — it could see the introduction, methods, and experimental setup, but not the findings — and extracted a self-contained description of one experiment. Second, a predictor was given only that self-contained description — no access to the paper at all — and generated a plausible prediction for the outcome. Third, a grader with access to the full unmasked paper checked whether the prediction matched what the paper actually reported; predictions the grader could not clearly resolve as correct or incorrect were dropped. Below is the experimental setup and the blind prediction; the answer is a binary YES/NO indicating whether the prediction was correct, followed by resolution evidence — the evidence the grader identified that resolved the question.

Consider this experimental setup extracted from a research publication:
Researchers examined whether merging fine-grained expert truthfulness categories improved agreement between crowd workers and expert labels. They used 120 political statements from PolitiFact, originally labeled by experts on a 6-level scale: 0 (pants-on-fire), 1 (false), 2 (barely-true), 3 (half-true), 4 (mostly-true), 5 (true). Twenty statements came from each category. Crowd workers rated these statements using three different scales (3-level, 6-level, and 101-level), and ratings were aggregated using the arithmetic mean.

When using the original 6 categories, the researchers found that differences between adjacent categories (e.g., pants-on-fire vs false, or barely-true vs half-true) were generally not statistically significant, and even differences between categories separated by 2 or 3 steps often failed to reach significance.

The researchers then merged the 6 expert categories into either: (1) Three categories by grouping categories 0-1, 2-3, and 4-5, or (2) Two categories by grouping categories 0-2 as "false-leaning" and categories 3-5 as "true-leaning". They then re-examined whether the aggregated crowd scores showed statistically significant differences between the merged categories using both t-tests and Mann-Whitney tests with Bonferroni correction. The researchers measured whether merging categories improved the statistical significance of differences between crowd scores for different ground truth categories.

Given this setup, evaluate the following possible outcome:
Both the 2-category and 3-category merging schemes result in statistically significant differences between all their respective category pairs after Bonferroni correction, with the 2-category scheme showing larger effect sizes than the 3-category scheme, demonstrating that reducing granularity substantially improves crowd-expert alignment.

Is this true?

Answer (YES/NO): NO